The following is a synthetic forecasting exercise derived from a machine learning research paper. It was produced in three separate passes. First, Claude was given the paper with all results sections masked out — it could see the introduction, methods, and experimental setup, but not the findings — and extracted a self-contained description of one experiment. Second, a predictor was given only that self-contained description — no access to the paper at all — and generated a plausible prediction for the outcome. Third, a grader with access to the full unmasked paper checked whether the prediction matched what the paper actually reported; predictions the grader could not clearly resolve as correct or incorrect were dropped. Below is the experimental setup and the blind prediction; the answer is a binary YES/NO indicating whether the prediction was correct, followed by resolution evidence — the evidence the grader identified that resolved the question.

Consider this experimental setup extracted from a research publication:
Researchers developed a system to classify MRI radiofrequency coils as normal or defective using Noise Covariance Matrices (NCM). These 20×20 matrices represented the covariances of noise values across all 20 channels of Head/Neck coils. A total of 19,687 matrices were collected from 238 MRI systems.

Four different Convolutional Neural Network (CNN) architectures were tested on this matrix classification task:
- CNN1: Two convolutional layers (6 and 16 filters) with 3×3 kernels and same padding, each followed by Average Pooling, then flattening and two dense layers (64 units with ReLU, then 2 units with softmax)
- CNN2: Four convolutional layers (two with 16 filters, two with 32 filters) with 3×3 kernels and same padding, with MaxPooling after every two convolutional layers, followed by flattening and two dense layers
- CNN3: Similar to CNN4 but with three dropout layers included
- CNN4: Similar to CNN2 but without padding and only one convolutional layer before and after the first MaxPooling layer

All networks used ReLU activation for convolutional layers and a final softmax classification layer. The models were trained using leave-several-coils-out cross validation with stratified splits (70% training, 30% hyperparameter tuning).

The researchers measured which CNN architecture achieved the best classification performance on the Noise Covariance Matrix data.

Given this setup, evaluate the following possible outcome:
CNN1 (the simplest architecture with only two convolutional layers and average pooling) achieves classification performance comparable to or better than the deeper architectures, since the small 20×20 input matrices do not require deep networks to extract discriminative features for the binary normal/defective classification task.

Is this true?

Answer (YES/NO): YES